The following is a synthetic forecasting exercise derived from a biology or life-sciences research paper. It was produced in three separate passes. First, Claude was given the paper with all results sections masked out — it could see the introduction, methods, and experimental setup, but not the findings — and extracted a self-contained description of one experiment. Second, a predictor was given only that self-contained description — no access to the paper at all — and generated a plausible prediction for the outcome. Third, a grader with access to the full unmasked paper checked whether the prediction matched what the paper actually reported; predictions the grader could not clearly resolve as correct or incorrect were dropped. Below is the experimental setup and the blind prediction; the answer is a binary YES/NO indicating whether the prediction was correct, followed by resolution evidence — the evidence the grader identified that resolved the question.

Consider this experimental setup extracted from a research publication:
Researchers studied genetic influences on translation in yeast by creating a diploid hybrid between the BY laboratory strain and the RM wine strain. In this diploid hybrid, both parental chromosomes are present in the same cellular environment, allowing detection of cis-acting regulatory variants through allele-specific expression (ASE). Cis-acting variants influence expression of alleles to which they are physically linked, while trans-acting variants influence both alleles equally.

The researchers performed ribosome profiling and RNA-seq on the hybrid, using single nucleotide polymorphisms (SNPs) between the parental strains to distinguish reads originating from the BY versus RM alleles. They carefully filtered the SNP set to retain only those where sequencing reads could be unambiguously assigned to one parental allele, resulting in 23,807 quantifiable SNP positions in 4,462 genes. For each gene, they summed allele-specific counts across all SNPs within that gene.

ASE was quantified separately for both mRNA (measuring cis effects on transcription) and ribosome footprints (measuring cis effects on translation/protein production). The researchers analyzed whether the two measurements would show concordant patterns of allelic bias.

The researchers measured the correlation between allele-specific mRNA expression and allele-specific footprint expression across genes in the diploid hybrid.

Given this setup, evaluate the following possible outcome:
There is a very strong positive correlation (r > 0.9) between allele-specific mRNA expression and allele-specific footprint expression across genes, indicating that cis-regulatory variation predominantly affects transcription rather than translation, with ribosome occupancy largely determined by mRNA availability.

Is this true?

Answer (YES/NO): NO